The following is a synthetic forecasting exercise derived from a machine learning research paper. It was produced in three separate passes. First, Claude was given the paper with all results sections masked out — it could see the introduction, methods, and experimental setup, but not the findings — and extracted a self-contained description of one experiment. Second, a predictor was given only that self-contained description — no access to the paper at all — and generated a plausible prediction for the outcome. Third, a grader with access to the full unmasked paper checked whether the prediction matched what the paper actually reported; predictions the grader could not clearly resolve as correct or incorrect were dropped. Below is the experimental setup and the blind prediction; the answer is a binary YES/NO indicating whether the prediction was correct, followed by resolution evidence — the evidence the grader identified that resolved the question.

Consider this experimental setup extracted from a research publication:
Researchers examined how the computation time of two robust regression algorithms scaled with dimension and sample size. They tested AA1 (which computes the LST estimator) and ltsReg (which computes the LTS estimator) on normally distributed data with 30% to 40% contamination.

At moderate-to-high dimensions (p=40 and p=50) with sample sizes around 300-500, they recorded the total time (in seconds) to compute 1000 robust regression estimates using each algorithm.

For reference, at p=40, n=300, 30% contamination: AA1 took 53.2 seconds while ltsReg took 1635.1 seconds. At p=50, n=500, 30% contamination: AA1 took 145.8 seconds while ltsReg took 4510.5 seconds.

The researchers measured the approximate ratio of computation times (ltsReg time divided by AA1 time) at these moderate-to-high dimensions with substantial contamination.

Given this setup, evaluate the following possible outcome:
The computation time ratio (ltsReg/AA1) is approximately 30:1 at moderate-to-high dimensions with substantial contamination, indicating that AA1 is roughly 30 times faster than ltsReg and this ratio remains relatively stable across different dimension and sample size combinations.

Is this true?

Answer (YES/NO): NO